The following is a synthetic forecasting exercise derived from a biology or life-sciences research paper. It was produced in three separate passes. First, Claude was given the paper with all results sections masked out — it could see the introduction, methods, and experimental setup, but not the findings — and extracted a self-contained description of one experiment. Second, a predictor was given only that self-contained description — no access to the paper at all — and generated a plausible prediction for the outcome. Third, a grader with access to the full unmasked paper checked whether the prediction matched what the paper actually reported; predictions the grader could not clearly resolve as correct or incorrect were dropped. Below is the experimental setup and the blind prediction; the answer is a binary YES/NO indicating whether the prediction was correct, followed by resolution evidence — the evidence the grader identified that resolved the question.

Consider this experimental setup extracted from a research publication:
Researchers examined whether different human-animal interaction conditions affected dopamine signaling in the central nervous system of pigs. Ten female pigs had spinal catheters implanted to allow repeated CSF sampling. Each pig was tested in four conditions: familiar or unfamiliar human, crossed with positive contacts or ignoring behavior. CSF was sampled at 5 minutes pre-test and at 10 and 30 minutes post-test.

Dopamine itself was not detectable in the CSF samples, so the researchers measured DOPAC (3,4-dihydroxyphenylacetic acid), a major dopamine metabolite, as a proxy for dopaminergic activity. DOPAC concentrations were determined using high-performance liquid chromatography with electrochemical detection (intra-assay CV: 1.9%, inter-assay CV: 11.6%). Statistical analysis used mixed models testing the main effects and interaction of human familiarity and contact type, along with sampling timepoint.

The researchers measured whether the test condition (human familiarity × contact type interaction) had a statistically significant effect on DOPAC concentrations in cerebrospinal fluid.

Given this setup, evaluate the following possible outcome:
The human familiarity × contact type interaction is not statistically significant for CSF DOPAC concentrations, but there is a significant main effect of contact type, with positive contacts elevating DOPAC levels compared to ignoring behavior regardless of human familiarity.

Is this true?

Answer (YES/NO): NO